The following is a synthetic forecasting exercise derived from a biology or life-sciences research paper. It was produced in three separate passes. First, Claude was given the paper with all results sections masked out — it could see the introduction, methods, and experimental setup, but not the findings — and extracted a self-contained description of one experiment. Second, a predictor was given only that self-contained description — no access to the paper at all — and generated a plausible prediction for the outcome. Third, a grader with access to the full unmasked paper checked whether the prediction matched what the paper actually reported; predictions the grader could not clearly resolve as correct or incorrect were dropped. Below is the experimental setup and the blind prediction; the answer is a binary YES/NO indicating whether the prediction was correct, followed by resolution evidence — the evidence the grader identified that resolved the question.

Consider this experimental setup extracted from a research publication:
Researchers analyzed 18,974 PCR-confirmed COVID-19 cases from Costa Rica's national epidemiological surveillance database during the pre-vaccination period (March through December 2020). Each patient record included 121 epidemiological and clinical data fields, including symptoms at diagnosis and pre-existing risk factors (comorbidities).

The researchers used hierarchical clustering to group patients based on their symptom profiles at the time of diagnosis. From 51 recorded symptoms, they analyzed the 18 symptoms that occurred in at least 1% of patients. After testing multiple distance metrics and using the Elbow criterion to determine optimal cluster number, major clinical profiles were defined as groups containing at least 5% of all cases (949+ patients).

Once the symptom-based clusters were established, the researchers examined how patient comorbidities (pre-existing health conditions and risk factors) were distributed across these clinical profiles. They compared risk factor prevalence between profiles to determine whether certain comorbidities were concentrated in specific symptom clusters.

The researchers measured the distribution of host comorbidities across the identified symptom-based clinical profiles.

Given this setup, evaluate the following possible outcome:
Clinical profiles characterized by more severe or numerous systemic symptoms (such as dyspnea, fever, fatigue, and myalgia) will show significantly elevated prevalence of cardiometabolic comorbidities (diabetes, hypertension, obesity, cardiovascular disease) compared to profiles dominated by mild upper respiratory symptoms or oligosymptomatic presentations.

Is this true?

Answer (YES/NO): NO